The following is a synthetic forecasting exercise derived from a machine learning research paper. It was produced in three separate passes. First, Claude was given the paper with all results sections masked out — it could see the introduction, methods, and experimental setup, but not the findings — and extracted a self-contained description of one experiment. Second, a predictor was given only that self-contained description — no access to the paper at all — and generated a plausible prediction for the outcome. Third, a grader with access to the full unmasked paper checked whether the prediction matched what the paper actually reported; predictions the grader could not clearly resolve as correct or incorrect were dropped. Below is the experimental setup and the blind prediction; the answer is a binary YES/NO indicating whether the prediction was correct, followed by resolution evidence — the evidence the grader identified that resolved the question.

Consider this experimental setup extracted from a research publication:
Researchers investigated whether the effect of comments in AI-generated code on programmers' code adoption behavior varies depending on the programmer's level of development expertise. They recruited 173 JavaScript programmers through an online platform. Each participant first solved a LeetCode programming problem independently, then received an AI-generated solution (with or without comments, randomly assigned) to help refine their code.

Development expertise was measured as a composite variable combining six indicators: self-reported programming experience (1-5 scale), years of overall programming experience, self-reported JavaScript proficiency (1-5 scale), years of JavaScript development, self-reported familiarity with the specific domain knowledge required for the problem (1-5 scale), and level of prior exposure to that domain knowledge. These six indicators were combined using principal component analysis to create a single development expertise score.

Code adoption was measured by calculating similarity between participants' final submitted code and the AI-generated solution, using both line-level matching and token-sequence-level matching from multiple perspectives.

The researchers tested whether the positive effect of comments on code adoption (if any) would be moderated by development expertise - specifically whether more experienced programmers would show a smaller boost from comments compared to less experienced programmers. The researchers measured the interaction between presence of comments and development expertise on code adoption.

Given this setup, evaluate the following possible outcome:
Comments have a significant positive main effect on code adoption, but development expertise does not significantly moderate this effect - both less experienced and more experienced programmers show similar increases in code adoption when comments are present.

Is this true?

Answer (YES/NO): YES